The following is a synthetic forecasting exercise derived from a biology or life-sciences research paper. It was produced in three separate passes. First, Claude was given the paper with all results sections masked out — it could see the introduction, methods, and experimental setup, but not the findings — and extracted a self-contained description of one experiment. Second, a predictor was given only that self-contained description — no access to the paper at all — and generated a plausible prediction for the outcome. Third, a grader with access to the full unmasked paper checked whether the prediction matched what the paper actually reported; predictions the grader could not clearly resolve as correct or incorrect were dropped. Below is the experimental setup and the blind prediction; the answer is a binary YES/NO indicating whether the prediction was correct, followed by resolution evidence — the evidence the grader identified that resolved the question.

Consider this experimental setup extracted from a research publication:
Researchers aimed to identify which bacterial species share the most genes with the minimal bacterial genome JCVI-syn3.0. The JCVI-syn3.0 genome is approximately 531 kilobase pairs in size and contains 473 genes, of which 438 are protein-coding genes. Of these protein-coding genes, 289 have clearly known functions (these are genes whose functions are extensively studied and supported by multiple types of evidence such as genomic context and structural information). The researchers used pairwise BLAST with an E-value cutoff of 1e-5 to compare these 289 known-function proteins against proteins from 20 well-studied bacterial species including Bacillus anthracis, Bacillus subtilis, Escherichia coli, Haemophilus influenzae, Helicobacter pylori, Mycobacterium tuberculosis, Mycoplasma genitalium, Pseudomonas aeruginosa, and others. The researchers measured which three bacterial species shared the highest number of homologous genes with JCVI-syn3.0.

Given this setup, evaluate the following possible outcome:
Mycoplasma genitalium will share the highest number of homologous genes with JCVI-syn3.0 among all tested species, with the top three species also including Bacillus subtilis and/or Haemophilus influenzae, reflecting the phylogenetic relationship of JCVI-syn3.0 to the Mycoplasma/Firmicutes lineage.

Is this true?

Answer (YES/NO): NO